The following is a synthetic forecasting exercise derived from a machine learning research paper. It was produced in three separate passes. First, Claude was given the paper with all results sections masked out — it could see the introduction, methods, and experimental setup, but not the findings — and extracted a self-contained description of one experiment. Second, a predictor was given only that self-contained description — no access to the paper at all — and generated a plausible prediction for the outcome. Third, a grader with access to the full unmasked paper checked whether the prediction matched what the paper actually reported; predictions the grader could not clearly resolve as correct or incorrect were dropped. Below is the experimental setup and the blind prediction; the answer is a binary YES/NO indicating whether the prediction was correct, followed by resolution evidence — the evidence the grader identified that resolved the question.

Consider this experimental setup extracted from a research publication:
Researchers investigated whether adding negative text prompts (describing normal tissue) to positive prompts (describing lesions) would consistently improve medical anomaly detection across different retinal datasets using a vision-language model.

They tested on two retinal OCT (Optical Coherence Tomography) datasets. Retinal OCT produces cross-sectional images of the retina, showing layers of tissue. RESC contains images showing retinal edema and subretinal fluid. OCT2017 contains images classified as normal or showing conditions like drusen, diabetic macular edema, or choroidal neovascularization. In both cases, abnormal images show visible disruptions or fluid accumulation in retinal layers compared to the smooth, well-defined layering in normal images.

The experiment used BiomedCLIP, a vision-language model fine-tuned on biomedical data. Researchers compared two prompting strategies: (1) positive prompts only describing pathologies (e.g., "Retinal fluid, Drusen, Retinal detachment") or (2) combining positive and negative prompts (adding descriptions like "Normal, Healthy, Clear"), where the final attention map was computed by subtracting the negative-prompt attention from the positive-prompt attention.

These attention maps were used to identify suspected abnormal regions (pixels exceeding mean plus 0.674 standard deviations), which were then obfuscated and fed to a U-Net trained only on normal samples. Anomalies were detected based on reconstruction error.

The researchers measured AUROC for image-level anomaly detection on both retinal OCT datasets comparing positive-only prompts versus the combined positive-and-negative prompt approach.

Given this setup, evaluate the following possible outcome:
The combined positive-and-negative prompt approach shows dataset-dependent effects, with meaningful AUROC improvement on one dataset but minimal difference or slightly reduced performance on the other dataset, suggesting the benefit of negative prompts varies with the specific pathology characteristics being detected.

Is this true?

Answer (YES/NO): YES